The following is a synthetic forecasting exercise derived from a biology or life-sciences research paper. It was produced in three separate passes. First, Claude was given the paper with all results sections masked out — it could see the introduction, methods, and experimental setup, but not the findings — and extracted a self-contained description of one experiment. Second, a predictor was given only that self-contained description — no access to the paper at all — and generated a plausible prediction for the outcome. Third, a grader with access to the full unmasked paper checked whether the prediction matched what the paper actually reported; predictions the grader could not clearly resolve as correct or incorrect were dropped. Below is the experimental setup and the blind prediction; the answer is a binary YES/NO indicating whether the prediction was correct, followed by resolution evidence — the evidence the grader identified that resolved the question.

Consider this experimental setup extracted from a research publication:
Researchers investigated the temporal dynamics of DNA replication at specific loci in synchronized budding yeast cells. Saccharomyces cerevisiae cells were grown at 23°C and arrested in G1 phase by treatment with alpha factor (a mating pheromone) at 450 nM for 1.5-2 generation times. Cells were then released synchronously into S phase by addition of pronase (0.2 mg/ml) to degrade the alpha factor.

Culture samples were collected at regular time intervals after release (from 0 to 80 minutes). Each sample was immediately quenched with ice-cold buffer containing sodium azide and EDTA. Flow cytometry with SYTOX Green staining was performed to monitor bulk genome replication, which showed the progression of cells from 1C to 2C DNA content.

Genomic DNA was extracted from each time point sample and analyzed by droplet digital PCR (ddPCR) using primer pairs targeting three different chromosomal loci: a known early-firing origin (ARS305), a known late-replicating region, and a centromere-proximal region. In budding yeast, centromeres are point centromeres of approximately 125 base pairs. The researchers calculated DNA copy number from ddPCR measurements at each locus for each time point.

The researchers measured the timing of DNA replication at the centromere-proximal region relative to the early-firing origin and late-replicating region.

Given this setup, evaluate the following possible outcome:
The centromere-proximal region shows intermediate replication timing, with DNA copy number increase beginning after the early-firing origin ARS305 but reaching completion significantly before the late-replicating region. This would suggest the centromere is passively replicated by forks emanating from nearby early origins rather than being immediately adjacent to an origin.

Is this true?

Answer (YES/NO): YES